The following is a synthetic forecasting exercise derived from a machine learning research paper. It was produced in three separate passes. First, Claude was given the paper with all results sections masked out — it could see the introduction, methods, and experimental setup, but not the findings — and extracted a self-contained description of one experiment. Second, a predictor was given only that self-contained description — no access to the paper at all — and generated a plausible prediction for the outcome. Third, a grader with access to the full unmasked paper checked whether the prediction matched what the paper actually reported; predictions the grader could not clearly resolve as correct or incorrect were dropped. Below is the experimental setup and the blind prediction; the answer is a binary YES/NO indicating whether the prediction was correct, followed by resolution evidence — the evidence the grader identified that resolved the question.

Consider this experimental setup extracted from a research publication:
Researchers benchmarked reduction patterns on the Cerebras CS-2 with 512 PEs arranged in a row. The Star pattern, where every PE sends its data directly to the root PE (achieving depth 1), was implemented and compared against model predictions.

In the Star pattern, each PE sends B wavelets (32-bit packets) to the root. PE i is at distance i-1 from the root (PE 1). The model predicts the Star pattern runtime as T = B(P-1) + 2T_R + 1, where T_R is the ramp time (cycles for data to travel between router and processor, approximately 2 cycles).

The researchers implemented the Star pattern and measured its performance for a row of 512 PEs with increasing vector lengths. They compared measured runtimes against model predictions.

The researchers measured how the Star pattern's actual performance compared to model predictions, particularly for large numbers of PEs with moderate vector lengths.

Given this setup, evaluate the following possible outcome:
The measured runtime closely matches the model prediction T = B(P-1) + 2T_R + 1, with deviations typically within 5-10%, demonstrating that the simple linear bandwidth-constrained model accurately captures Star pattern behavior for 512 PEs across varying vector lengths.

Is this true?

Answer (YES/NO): NO